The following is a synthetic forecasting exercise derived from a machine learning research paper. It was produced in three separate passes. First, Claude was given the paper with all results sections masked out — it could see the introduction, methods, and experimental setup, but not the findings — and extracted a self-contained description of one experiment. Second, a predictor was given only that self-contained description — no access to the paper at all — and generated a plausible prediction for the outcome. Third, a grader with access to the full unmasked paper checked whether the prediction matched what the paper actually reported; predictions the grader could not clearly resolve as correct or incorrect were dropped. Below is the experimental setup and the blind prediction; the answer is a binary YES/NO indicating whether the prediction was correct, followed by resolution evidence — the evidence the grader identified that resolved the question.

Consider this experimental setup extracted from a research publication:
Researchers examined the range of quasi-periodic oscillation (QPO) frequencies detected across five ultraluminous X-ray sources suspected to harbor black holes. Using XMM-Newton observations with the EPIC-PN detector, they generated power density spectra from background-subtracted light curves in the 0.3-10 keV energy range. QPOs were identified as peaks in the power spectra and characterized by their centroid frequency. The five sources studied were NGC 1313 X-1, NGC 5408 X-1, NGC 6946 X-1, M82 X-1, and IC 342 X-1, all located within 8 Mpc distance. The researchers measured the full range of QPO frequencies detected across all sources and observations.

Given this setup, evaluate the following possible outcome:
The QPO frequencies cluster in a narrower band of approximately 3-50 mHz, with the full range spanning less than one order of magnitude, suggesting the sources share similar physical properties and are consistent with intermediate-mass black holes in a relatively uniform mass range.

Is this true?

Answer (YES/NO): NO